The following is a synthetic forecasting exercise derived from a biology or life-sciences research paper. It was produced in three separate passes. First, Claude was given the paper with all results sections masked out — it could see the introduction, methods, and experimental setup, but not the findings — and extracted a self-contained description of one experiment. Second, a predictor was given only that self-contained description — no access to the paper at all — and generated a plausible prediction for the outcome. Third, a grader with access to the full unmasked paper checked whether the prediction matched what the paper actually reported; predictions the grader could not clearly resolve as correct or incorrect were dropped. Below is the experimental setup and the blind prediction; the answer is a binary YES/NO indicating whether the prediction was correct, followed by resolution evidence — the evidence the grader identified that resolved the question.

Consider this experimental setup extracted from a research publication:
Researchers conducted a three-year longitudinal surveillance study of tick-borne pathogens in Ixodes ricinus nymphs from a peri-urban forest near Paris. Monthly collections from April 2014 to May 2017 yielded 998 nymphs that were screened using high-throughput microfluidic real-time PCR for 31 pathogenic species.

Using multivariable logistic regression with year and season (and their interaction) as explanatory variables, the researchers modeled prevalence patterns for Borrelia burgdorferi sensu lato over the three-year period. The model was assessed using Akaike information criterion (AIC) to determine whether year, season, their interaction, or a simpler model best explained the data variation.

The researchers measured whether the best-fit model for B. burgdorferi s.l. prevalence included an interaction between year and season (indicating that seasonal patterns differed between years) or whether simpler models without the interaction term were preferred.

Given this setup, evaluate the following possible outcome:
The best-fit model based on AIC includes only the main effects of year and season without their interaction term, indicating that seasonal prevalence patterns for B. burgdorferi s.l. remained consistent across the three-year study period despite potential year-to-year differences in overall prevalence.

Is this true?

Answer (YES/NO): YES